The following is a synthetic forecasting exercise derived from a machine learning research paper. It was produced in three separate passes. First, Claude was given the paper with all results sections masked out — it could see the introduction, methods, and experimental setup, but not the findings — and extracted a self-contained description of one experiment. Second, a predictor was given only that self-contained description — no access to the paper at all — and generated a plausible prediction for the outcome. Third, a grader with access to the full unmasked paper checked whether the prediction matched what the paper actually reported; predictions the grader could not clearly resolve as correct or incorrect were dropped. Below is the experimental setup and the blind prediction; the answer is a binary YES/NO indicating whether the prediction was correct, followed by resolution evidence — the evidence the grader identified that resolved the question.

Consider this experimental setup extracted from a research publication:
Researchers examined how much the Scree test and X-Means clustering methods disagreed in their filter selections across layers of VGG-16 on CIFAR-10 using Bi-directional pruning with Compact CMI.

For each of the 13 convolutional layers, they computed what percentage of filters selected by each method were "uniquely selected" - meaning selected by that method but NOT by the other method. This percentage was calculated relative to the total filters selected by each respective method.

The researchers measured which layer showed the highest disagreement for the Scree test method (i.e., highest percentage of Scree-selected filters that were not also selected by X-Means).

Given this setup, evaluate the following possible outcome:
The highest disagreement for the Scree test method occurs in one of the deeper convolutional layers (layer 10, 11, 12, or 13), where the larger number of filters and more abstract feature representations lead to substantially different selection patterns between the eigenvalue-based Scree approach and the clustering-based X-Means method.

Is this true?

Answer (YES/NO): YES